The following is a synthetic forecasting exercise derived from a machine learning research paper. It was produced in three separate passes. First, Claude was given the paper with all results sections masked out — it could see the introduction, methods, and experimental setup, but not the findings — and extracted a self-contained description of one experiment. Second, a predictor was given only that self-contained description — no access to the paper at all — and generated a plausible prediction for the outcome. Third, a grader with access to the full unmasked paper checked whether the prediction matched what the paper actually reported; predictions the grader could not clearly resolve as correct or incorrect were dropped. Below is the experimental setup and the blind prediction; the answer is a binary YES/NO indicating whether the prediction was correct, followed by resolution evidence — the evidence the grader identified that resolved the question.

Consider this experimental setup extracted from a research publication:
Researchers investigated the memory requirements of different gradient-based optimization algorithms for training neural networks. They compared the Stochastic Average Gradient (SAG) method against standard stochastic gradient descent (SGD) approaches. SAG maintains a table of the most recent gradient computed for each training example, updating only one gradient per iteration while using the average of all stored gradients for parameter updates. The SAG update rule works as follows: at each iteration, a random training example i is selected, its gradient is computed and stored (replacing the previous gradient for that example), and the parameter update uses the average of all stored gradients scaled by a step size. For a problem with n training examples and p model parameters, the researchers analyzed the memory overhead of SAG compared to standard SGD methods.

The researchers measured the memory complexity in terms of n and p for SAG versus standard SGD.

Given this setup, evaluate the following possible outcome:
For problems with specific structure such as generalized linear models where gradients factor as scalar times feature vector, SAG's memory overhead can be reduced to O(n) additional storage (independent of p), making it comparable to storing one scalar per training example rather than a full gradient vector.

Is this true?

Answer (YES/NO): YES